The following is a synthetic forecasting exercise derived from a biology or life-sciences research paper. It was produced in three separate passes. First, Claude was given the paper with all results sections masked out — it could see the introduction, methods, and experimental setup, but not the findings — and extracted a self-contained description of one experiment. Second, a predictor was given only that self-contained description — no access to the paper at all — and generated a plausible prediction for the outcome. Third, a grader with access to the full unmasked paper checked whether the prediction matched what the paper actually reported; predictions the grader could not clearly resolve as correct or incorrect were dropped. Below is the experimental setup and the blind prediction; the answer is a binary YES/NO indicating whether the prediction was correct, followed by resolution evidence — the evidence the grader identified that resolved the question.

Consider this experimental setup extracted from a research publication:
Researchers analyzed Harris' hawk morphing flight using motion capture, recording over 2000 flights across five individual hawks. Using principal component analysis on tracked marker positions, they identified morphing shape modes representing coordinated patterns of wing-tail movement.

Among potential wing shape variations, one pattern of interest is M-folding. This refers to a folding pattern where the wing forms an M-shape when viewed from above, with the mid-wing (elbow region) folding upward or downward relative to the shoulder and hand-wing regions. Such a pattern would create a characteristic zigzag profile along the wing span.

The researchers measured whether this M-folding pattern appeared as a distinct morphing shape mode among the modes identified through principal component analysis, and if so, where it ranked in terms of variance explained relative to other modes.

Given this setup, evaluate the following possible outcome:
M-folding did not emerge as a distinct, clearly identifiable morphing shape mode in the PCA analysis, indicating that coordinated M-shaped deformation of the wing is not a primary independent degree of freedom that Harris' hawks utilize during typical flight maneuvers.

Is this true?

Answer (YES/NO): NO